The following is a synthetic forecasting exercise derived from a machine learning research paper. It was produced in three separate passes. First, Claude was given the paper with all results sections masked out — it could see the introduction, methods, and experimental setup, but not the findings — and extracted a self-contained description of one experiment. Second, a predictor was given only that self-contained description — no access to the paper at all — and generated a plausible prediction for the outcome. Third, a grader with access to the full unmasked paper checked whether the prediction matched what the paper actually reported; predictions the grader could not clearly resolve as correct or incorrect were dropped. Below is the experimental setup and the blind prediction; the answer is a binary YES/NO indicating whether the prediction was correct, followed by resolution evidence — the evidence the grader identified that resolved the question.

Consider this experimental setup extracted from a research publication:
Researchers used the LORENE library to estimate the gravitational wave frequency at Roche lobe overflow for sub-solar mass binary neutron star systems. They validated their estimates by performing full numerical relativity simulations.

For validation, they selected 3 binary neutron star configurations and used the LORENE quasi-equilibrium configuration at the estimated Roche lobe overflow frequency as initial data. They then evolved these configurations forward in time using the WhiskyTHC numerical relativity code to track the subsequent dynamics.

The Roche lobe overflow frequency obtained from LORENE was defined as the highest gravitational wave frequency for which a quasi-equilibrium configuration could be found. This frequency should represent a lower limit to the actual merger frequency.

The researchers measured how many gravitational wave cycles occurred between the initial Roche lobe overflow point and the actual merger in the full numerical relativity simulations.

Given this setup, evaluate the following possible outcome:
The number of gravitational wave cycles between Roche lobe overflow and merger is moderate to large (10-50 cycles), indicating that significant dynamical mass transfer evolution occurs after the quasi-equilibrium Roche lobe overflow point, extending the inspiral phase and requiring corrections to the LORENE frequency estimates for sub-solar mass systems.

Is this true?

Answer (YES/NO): NO